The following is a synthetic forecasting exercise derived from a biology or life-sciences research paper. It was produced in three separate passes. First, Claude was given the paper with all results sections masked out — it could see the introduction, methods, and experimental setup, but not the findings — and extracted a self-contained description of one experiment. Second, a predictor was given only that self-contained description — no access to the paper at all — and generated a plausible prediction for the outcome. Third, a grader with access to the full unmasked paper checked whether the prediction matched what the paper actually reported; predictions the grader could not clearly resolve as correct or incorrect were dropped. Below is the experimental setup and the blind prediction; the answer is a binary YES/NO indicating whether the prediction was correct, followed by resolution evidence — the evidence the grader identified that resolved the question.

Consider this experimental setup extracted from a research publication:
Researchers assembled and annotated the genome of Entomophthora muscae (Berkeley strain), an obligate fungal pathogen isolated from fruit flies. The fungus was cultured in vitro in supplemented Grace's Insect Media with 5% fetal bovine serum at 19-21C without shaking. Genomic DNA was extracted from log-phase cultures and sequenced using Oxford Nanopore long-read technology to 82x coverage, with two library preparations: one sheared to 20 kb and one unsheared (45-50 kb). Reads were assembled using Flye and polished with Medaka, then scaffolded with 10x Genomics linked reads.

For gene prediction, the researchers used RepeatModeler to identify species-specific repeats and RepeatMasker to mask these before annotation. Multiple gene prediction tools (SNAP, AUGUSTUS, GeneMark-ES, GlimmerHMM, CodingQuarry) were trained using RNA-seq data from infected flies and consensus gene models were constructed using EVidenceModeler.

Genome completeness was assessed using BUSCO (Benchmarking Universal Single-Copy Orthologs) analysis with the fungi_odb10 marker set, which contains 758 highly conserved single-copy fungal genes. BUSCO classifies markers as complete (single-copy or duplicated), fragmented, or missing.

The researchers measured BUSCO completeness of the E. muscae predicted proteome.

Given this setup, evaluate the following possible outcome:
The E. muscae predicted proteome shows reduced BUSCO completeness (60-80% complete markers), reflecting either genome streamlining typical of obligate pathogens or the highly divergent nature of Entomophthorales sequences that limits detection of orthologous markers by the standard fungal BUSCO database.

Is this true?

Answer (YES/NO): NO